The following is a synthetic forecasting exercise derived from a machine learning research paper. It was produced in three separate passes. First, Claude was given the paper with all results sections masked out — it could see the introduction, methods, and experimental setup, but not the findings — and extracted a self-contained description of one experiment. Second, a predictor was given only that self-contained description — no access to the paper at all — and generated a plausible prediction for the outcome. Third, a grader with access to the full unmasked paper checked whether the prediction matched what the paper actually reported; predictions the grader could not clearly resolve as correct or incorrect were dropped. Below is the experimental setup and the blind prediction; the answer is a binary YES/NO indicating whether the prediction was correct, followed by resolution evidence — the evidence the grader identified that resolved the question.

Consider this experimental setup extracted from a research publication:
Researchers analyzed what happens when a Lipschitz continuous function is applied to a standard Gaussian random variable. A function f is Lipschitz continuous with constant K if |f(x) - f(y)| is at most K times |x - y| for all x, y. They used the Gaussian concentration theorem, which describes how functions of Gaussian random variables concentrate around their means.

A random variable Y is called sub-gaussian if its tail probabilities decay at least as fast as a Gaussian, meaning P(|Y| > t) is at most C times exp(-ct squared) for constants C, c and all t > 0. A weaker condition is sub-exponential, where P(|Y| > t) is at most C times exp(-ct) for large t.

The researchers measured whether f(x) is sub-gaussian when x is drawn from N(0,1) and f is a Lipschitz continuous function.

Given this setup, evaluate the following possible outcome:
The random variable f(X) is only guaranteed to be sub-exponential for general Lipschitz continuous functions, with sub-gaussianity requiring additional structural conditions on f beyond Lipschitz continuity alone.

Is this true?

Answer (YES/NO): NO